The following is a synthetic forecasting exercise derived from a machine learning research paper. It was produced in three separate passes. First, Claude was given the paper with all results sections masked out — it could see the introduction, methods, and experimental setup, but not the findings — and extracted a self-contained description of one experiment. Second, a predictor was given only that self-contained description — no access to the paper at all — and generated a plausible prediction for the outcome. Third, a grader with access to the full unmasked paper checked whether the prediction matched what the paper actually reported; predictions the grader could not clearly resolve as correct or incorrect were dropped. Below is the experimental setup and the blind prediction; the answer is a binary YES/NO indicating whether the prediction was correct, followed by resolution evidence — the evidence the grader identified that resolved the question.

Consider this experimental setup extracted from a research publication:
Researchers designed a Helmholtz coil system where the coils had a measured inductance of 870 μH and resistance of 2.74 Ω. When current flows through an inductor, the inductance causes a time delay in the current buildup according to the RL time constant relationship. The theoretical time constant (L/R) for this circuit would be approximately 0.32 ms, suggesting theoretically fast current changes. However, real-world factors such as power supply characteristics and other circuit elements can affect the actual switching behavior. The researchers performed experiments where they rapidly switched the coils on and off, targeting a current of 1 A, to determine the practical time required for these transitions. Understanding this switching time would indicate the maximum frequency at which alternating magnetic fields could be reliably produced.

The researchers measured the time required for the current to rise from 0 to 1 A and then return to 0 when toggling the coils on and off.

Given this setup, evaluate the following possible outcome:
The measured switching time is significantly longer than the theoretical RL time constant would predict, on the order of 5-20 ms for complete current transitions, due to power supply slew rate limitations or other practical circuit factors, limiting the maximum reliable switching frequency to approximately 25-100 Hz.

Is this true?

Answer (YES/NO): NO